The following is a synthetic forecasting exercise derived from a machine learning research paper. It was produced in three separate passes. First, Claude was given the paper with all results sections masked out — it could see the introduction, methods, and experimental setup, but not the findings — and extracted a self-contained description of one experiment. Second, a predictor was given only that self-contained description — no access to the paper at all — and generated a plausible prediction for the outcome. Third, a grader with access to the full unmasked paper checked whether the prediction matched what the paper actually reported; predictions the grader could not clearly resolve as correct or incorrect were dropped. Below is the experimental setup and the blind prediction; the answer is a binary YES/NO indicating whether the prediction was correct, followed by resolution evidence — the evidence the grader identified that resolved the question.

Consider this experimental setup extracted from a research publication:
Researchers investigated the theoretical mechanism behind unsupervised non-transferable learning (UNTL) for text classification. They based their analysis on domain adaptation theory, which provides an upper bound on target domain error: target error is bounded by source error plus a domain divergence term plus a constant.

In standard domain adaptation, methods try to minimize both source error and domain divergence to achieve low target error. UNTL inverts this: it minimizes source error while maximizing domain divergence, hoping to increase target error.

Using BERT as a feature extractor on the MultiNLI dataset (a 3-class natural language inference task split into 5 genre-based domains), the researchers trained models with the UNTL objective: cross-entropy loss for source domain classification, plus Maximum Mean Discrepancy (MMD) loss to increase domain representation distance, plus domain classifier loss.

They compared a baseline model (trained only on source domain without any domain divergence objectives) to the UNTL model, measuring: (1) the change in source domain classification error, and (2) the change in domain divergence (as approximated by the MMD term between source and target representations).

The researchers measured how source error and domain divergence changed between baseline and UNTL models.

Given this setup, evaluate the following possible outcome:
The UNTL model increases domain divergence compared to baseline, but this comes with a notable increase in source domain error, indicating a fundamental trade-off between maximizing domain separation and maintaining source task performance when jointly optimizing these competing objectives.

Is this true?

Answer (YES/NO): NO